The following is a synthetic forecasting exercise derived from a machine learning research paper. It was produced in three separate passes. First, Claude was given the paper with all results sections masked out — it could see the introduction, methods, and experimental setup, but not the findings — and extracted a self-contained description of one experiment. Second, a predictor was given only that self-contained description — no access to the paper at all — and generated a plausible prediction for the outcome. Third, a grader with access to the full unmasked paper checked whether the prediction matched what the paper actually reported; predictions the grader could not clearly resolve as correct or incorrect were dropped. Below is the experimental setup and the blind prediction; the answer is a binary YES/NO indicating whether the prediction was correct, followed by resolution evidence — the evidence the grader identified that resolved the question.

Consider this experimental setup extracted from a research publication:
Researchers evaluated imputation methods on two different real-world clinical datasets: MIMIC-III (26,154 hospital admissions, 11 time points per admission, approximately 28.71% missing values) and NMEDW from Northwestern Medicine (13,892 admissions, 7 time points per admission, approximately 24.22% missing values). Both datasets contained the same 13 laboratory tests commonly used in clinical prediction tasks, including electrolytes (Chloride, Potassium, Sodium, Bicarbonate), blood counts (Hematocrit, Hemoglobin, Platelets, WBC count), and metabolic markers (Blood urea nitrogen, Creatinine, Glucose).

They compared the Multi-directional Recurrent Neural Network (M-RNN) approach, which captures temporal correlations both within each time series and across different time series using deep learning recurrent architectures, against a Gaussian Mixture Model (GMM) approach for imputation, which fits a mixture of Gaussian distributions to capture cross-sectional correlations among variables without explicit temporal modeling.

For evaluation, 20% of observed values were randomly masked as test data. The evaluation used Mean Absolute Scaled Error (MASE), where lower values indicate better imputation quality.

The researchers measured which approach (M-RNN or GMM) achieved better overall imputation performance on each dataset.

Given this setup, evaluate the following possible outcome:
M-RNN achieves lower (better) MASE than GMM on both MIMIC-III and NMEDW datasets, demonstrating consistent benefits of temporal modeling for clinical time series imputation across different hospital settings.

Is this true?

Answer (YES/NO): NO